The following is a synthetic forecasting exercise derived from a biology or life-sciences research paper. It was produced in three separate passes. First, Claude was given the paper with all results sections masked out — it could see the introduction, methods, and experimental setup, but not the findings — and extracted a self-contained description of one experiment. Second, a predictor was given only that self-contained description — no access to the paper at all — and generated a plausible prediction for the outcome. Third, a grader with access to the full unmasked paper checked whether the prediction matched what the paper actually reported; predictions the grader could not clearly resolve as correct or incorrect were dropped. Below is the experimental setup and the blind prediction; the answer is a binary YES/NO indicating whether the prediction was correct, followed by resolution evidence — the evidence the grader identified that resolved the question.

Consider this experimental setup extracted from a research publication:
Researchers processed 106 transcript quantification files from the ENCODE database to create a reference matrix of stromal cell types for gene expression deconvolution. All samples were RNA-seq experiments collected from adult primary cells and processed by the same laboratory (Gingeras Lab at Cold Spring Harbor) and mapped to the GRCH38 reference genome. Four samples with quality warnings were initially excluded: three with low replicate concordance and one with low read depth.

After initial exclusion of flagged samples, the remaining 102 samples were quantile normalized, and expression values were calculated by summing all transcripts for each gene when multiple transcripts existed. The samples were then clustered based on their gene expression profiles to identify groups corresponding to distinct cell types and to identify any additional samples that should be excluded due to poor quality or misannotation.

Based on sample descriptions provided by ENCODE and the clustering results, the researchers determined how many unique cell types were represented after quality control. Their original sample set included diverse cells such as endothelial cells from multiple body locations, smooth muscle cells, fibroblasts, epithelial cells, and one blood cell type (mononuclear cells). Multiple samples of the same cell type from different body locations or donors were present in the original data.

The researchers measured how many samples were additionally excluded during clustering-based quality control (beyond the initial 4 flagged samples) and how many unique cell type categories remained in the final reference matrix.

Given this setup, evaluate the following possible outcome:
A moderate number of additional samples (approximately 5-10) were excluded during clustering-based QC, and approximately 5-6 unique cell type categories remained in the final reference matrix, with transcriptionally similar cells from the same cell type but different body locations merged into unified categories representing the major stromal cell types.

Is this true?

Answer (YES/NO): NO